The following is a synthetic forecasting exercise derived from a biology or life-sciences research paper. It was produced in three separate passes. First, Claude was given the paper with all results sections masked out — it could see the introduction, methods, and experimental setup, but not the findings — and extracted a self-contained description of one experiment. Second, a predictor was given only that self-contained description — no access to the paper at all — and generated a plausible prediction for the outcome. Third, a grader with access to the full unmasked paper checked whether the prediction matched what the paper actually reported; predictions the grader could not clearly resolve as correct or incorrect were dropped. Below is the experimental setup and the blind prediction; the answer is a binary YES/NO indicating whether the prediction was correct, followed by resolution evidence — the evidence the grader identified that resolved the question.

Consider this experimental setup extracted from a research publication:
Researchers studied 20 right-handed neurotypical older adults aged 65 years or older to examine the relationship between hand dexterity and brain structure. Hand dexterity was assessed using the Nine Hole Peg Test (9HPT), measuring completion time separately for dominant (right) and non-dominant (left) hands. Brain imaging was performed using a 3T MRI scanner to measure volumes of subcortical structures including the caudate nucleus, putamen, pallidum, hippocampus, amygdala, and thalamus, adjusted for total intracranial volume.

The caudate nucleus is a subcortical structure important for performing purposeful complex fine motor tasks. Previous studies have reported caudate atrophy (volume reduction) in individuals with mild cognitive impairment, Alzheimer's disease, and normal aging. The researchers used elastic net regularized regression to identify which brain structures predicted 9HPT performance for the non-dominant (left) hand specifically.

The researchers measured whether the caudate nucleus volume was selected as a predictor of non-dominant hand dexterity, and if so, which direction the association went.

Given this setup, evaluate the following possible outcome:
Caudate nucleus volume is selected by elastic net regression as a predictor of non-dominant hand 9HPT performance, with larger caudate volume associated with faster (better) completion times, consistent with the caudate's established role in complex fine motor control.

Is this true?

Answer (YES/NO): NO